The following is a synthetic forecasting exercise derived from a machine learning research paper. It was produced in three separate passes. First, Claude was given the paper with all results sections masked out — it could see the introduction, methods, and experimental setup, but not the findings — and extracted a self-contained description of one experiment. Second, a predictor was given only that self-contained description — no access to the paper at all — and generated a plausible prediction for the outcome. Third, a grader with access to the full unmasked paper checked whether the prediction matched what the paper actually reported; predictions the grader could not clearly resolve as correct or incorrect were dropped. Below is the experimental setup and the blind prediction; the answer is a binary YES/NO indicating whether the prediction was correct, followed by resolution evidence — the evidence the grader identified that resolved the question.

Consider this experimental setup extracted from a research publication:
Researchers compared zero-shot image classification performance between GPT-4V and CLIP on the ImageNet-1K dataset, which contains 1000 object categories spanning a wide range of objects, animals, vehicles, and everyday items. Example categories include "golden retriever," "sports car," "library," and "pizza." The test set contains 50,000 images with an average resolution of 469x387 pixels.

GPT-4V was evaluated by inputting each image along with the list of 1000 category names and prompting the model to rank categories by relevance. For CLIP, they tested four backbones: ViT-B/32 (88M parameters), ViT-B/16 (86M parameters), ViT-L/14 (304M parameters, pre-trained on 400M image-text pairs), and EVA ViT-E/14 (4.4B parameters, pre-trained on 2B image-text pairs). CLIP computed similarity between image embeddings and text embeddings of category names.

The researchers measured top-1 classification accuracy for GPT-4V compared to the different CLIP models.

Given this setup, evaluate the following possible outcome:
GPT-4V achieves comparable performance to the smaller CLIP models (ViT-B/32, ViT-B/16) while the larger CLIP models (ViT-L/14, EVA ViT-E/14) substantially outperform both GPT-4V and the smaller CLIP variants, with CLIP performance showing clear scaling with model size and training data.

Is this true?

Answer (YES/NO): YES